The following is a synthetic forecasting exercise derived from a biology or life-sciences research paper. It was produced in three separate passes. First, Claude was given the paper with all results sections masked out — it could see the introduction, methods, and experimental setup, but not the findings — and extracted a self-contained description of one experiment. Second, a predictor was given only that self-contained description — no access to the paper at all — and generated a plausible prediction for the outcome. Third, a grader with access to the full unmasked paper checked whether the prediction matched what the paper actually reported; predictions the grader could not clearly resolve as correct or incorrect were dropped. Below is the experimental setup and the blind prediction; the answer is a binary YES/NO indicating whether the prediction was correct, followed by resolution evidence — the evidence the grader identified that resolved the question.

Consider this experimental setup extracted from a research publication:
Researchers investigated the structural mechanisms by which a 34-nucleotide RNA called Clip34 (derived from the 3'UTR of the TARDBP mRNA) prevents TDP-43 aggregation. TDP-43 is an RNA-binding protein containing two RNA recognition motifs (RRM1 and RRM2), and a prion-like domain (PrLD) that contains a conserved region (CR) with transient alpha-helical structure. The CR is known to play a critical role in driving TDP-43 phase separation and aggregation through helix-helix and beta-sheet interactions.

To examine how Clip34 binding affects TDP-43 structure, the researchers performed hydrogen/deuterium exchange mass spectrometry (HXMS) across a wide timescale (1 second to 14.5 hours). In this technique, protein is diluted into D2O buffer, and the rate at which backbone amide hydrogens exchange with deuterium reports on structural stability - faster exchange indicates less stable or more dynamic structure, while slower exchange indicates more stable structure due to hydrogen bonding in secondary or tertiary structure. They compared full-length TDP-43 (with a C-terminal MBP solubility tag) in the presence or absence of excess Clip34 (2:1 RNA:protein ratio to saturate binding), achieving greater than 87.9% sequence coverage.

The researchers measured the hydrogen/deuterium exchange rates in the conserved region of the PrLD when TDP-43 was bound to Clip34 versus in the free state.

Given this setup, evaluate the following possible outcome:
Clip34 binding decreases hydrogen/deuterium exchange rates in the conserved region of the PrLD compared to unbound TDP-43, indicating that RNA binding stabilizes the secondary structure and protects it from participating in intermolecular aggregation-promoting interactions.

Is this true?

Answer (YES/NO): NO